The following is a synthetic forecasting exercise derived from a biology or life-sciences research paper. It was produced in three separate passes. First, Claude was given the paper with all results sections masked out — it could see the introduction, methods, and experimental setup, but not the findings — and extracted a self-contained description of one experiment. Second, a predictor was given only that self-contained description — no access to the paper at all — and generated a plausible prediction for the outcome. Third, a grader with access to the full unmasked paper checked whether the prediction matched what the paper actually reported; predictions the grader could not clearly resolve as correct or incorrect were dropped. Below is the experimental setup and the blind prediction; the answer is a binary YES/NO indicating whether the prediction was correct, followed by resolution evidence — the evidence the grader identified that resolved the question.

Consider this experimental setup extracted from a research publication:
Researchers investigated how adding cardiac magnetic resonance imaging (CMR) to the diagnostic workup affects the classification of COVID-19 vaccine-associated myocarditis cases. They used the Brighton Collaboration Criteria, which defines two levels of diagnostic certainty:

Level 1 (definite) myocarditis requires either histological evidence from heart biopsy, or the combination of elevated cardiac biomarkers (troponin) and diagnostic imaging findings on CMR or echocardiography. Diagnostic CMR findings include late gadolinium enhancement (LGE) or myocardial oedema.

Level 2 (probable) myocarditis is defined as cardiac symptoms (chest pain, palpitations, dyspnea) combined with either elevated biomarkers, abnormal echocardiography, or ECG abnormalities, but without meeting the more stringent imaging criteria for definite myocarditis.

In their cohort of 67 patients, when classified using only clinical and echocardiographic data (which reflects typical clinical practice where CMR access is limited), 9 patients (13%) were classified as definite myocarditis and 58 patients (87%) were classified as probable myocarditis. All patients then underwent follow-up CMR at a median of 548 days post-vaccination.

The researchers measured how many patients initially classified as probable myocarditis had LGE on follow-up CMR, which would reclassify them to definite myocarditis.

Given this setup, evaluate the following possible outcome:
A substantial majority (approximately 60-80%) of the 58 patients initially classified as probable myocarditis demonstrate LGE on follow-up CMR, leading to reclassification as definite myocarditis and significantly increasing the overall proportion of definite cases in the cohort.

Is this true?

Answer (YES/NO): NO